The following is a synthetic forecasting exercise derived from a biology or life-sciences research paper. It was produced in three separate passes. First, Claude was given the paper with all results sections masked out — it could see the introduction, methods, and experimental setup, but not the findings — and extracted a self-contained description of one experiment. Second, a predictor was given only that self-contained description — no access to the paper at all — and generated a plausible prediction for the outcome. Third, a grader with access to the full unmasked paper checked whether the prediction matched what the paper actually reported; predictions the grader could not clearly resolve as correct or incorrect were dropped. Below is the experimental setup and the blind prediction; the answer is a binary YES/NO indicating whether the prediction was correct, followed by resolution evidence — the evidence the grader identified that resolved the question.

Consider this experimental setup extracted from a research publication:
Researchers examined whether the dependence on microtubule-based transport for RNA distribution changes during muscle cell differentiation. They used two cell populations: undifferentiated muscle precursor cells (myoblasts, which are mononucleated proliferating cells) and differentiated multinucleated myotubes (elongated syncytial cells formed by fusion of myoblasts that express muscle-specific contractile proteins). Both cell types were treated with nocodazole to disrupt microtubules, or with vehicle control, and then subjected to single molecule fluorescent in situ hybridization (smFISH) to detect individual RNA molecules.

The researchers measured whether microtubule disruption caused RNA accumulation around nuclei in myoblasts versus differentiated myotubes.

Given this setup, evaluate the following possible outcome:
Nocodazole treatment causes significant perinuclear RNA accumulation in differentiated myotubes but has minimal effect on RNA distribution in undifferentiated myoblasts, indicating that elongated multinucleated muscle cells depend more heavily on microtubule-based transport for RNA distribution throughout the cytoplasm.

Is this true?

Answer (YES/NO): YES